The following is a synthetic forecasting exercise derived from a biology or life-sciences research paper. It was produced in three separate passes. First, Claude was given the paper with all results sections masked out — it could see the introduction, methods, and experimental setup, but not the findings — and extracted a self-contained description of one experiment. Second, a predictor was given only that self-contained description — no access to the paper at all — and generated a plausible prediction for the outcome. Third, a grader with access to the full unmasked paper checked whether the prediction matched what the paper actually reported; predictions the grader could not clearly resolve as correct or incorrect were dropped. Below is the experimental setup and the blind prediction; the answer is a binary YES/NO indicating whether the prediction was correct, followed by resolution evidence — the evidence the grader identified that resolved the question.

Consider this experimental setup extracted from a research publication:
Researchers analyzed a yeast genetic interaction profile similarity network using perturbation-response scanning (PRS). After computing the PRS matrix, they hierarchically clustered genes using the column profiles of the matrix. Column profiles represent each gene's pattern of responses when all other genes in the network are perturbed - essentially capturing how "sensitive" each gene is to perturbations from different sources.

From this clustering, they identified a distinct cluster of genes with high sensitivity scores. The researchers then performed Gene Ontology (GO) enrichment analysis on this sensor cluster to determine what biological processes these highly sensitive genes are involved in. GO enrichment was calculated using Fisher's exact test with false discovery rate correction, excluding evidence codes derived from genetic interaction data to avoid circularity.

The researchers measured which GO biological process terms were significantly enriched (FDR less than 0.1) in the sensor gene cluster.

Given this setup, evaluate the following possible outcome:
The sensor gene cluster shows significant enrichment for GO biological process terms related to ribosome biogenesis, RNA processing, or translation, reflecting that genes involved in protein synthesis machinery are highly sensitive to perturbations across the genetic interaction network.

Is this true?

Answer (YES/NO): NO